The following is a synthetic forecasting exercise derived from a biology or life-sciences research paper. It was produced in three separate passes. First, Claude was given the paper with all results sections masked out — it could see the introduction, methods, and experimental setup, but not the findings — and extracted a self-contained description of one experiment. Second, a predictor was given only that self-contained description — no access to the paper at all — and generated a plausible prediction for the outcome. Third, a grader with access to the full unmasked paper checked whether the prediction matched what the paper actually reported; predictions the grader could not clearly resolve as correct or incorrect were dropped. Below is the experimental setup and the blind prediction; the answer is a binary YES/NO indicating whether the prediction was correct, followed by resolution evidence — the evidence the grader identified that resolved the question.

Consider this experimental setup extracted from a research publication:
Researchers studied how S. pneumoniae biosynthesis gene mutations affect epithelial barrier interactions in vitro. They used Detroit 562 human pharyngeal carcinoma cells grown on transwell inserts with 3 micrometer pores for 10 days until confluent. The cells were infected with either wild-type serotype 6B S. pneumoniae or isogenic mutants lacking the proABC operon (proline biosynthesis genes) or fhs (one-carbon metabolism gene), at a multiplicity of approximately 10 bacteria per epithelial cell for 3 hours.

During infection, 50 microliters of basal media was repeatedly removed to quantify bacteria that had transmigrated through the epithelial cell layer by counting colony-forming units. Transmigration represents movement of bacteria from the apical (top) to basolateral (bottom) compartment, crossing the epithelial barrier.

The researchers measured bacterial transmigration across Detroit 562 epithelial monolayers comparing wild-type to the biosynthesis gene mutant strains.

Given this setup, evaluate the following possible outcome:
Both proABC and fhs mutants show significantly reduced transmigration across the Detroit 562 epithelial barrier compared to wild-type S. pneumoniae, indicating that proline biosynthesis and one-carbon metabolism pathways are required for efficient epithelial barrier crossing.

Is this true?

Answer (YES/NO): YES